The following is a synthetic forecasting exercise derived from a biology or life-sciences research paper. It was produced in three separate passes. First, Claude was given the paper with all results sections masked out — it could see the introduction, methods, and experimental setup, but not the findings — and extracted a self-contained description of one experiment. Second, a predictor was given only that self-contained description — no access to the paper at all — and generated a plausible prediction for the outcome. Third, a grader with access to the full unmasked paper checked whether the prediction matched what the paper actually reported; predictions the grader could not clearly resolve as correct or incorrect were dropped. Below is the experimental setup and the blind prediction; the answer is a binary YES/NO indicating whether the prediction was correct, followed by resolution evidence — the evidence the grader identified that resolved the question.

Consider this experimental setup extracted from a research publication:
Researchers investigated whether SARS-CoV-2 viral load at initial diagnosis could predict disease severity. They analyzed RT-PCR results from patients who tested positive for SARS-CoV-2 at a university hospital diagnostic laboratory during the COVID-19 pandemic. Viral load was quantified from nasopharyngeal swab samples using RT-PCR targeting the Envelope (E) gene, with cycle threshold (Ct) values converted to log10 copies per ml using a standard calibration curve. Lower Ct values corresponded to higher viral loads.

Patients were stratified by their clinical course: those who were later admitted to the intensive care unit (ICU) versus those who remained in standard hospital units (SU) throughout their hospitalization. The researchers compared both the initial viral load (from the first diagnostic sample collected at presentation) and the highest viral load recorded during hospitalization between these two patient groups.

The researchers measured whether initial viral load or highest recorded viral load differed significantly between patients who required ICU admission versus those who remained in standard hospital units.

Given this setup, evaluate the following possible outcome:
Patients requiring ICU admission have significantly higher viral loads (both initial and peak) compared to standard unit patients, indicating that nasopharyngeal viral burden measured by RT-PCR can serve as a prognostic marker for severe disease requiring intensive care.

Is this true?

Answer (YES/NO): NO